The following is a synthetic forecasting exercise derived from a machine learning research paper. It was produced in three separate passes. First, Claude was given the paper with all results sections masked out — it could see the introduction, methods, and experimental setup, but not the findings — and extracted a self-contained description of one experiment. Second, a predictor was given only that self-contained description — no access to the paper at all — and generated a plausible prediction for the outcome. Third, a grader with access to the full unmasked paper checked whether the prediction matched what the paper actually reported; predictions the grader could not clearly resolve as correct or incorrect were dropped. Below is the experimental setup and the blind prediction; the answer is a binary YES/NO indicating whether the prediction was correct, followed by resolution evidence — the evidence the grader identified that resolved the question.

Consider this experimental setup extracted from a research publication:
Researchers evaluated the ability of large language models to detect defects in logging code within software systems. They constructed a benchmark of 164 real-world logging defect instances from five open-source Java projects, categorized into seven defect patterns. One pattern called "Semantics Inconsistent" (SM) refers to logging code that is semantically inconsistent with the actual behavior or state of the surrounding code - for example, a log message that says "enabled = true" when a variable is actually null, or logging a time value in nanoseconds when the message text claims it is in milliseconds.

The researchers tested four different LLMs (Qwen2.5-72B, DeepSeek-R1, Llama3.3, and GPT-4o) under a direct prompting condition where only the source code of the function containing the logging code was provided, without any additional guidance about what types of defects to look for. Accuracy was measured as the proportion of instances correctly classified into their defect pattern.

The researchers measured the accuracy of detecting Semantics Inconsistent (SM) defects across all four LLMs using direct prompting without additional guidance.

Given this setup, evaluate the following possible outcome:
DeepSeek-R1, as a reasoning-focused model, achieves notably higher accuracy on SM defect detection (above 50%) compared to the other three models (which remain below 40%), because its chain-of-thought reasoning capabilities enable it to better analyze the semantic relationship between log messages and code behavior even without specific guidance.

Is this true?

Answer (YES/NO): NO